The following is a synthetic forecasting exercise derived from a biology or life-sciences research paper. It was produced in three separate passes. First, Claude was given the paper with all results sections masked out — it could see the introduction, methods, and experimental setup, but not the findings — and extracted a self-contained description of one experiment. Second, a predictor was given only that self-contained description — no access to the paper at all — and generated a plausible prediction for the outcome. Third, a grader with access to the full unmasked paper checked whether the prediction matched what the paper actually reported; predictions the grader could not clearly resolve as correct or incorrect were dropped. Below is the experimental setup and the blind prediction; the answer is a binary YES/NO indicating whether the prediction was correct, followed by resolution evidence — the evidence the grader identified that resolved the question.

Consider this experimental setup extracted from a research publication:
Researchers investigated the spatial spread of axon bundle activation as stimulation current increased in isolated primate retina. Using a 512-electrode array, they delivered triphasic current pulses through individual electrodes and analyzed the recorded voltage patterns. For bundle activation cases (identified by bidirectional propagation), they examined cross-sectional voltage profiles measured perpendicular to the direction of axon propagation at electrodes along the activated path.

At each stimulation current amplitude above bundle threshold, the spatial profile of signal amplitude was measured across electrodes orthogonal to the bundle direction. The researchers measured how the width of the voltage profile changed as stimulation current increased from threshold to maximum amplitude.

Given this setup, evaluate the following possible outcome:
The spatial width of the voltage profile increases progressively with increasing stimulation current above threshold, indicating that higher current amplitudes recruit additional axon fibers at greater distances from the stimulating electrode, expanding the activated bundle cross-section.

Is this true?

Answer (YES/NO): YES